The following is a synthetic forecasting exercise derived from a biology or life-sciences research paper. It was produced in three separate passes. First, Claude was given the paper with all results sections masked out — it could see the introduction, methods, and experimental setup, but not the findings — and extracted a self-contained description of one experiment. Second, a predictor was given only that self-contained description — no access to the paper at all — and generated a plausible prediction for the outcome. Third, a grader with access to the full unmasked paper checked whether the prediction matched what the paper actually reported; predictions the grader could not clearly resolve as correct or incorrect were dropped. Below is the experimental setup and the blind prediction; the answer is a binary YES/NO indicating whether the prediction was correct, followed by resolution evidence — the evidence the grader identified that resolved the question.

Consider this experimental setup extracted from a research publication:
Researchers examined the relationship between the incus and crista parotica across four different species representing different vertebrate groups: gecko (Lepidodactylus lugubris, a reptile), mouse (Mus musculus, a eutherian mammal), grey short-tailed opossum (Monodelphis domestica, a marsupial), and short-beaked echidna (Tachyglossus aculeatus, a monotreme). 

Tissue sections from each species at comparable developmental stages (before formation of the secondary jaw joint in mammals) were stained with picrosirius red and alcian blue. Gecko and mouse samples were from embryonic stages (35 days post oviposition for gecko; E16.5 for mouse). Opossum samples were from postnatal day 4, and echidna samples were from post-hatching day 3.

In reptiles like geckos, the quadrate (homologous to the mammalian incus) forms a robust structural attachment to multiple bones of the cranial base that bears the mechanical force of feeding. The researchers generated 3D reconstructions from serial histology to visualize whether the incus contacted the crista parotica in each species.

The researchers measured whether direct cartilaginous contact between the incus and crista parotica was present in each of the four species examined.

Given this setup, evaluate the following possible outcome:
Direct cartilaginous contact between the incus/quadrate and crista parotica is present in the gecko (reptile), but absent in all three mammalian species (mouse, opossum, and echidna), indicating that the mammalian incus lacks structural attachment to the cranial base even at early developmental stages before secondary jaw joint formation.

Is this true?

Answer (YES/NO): NO